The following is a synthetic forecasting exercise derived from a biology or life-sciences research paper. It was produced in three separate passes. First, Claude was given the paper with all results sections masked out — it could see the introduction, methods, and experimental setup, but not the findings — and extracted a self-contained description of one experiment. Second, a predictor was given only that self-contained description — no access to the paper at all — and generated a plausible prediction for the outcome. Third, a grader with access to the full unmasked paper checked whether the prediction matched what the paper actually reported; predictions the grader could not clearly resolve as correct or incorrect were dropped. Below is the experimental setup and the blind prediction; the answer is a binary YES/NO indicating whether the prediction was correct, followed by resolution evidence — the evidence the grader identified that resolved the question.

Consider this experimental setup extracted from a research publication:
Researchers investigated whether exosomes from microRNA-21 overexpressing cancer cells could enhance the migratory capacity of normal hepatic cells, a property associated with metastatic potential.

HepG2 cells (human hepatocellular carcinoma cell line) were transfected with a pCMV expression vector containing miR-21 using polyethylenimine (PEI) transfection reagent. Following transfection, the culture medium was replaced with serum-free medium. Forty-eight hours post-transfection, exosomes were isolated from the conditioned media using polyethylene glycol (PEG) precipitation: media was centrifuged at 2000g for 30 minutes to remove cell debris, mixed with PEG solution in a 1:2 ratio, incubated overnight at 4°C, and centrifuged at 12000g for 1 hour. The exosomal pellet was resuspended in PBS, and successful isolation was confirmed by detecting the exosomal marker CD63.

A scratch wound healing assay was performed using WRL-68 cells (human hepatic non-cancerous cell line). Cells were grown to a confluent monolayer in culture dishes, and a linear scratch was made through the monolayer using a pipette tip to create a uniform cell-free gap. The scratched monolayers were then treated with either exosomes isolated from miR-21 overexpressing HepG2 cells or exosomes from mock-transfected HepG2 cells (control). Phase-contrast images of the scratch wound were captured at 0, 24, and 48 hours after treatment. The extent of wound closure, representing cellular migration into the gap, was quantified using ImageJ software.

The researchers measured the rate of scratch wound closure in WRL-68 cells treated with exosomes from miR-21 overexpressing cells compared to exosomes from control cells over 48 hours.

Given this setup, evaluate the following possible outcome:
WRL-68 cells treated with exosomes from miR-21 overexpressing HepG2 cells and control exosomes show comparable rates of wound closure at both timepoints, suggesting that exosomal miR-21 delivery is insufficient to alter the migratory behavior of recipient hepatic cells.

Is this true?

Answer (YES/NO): NO